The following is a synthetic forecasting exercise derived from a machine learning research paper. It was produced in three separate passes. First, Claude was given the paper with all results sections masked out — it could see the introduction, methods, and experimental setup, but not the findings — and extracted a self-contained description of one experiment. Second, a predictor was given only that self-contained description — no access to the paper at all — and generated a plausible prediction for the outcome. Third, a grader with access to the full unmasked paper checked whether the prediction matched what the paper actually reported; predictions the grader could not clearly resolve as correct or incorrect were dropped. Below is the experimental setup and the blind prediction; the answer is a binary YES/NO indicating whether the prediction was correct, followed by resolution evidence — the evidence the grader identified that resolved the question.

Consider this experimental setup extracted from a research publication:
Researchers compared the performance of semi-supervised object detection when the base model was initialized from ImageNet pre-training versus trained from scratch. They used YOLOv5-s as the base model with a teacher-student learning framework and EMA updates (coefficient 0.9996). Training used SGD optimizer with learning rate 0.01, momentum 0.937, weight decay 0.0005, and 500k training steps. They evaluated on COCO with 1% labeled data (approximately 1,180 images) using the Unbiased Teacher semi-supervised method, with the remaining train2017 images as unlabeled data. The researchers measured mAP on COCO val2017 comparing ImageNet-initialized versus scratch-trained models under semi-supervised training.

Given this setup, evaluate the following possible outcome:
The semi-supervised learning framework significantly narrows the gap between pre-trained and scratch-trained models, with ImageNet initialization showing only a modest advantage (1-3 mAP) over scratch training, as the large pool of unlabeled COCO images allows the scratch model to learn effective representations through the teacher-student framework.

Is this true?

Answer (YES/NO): NO